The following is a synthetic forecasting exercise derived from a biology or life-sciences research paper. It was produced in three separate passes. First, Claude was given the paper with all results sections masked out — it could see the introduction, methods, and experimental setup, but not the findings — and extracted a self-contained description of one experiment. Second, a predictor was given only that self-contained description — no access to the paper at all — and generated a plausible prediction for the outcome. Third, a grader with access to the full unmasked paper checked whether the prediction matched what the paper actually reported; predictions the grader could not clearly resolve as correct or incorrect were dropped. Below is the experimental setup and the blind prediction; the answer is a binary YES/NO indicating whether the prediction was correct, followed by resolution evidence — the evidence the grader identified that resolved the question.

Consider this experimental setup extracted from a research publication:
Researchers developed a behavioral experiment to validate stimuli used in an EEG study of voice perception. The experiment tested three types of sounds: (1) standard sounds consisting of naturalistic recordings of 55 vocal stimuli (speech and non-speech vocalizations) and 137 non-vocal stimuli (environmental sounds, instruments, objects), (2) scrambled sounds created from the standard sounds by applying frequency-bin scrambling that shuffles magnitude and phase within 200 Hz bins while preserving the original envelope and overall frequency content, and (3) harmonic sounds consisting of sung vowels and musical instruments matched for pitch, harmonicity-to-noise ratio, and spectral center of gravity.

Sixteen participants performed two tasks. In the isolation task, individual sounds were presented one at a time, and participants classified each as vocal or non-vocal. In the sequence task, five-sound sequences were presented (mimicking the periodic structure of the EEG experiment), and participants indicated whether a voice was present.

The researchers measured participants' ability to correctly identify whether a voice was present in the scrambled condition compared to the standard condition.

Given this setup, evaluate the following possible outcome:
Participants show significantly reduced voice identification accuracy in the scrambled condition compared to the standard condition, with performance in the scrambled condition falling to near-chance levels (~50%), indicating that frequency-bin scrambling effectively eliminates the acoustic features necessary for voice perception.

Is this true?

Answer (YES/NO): NO